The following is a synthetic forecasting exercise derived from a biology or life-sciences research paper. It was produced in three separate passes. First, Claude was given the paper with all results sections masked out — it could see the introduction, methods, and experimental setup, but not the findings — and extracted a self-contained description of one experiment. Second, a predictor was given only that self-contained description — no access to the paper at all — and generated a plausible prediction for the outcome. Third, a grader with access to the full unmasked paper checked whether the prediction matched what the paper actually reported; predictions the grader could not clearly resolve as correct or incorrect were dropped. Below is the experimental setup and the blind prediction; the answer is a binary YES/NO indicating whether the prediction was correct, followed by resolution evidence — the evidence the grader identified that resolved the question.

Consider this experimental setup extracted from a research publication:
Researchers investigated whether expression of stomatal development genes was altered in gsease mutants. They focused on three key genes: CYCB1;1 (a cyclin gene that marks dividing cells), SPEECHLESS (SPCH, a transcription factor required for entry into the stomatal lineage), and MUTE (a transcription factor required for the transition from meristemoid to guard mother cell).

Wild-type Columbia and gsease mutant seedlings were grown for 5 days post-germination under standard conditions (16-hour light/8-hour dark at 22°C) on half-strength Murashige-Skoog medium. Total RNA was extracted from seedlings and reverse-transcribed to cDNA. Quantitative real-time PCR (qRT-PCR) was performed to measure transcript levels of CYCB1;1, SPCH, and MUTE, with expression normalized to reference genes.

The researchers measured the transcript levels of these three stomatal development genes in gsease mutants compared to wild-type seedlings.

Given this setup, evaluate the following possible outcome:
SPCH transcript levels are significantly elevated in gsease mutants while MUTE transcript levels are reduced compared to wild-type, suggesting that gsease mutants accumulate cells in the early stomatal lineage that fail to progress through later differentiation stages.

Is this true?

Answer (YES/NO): NO